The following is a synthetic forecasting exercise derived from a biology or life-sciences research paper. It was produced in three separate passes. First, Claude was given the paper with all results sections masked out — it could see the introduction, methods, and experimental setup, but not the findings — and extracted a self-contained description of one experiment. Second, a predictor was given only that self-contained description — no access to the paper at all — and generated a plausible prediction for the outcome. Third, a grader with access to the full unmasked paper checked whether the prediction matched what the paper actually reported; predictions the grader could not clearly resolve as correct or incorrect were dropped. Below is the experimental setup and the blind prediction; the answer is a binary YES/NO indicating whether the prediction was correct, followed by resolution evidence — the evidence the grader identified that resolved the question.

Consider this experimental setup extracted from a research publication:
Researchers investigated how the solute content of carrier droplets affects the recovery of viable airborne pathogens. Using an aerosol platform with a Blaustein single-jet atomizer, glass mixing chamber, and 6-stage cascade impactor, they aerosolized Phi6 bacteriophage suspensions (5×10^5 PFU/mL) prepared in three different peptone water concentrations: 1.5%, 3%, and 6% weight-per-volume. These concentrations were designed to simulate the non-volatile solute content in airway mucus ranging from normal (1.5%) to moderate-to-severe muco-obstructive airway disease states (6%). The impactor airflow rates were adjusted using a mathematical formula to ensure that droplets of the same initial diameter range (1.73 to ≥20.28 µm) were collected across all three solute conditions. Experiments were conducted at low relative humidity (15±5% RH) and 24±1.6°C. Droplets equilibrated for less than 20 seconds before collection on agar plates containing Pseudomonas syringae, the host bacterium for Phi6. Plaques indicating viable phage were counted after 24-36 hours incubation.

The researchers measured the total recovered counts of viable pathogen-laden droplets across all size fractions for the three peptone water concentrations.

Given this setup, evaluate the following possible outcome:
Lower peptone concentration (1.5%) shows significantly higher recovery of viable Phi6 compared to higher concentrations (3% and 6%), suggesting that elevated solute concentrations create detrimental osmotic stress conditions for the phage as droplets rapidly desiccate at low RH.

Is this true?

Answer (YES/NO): NO